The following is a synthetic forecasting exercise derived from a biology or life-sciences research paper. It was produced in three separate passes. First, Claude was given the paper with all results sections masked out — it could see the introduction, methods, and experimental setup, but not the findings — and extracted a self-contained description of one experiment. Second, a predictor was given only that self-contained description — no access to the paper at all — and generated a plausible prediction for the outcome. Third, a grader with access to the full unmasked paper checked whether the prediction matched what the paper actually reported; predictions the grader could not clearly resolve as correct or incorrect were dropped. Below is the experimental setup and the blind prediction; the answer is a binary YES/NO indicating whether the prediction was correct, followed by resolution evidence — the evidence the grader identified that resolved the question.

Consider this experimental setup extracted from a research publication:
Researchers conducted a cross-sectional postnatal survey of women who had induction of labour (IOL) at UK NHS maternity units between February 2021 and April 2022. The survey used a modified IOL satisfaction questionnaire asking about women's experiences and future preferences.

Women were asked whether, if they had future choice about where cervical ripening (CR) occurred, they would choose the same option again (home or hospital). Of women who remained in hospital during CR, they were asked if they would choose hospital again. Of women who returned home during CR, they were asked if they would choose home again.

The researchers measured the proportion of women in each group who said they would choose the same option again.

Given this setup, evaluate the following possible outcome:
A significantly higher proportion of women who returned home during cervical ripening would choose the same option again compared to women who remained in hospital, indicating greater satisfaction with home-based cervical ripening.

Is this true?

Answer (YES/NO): NO